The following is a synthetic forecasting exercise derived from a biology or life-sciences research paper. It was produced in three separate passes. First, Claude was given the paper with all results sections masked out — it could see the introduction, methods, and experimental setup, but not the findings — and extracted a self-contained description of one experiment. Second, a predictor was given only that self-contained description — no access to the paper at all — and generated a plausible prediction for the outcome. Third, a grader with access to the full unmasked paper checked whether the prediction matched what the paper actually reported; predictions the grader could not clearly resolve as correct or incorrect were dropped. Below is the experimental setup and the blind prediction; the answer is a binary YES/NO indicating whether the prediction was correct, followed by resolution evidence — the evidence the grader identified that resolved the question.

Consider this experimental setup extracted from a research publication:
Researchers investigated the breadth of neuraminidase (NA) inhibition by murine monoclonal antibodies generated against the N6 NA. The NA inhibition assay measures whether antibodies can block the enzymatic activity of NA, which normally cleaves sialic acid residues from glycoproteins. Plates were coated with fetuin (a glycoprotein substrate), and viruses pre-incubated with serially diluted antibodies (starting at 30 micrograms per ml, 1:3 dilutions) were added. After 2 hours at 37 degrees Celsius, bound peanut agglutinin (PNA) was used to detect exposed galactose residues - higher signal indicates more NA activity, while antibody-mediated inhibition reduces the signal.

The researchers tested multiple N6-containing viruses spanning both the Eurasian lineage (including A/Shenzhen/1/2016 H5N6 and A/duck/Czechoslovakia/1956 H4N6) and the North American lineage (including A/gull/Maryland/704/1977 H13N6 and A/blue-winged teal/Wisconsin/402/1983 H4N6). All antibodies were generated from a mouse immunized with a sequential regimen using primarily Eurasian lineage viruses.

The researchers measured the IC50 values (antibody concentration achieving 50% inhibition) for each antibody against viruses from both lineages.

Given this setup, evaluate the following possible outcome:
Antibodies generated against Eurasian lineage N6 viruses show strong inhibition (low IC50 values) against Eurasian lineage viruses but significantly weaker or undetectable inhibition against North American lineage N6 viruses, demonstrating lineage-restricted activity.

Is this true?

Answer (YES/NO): NO